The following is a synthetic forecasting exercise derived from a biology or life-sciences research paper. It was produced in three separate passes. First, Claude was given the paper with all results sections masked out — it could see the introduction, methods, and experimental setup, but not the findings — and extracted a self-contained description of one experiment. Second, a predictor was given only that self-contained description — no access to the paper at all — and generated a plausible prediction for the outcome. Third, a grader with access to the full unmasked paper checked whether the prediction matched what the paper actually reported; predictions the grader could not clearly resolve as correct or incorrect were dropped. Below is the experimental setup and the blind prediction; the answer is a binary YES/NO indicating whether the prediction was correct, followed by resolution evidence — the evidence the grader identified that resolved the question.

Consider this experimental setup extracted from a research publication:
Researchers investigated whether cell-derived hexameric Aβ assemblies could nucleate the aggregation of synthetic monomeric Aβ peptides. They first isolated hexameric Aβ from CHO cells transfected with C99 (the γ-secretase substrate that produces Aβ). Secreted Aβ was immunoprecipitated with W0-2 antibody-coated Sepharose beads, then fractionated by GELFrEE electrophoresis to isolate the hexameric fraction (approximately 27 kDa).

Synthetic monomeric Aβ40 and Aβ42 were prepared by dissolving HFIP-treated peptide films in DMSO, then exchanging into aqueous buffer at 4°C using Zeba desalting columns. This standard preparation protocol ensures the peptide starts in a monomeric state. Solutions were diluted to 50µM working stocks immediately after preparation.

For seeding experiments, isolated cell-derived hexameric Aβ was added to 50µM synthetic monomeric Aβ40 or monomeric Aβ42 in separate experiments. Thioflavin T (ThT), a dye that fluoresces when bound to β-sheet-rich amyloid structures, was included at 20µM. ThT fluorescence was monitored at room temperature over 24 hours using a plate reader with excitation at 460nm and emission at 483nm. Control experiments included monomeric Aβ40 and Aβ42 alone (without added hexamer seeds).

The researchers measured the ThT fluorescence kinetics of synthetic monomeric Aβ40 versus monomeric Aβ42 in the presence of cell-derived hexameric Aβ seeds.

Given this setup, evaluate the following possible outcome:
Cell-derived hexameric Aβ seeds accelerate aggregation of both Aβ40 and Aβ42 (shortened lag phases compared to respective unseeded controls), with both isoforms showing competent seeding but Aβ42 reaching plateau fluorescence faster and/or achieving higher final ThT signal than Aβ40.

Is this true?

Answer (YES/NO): NO